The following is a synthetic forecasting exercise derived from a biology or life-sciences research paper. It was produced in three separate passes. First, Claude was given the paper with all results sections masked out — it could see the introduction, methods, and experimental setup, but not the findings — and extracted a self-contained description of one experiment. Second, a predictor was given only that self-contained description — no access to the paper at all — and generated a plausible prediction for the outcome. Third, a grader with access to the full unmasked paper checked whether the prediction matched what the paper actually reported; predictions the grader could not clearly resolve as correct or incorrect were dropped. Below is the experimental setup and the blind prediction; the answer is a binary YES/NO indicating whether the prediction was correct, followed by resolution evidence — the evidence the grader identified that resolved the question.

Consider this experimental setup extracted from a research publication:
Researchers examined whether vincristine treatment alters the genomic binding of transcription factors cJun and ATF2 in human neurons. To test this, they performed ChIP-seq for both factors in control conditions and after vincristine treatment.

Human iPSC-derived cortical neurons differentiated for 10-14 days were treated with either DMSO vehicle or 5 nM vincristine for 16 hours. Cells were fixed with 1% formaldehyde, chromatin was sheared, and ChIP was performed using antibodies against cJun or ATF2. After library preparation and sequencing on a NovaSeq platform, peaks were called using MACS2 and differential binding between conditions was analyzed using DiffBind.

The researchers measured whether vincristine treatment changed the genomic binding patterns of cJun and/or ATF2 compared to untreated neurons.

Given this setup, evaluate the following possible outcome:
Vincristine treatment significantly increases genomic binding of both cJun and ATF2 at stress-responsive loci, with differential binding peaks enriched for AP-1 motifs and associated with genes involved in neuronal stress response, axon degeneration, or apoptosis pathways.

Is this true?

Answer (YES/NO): NO